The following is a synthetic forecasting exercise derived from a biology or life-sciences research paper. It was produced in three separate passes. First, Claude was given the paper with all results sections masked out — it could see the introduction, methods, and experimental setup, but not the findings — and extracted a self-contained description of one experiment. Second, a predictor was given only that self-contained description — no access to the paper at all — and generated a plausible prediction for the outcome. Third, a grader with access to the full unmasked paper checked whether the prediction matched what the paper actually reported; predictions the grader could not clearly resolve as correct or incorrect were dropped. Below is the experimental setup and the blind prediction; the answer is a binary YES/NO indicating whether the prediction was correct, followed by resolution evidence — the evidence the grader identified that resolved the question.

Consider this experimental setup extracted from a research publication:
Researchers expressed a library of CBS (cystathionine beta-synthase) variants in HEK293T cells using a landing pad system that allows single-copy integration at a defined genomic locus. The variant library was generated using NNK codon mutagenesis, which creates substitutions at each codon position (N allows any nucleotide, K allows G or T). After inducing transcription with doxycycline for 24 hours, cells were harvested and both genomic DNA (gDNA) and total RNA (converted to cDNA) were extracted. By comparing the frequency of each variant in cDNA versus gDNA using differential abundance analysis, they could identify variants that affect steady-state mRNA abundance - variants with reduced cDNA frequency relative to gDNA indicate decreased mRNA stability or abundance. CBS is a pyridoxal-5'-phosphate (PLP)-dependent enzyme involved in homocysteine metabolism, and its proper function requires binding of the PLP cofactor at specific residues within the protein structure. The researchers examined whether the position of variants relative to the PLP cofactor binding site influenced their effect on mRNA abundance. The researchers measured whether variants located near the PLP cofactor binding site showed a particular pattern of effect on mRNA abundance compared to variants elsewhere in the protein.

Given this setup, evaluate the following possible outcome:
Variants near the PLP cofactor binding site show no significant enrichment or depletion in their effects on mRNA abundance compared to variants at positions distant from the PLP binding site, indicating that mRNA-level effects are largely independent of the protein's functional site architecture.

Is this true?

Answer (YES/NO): NO